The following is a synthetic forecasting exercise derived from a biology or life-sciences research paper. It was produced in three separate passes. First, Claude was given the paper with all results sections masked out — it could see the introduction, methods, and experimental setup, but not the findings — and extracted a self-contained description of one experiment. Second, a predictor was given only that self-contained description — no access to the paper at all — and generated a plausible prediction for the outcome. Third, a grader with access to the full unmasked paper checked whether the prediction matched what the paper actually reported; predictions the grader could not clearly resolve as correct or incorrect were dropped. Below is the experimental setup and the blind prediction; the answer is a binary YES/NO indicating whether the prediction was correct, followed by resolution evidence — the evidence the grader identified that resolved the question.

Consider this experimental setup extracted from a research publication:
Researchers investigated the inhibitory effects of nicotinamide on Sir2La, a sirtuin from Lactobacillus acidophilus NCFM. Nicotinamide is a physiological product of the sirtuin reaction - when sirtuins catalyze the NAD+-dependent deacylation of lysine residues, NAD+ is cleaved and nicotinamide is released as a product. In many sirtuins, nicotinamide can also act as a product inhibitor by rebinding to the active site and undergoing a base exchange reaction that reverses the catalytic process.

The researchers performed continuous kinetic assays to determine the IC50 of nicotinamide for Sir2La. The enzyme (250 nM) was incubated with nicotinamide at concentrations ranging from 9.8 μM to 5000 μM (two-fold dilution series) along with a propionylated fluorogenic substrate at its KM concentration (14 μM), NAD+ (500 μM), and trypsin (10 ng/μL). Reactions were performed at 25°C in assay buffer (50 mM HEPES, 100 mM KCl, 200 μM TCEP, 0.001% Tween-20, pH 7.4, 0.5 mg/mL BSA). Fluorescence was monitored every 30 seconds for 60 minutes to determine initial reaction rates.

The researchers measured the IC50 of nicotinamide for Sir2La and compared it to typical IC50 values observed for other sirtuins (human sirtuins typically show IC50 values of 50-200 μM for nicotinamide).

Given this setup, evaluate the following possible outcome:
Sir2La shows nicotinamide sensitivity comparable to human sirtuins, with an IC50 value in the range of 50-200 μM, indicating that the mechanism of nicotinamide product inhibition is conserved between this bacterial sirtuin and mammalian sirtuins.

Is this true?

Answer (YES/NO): NO